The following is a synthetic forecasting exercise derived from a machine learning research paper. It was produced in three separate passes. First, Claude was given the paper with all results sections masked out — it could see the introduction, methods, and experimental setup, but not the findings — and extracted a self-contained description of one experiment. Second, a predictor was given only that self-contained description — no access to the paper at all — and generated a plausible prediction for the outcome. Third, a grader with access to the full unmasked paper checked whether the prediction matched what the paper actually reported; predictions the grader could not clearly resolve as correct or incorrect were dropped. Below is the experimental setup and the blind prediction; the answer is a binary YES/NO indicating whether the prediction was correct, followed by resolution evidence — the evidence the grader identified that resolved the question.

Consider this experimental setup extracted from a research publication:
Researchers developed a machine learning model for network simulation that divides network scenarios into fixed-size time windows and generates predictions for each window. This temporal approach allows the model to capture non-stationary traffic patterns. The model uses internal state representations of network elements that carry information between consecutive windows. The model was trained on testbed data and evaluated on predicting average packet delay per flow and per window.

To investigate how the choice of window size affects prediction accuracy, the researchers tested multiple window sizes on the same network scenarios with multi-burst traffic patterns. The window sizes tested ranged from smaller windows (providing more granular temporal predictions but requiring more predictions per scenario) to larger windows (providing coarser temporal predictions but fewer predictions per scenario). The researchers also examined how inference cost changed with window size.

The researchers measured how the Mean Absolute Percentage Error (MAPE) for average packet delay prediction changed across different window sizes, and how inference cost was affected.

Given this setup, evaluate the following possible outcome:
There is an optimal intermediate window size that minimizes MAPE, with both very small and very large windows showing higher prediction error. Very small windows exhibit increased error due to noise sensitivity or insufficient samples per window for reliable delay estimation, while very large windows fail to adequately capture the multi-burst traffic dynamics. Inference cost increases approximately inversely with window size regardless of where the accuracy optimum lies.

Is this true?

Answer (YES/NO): NO